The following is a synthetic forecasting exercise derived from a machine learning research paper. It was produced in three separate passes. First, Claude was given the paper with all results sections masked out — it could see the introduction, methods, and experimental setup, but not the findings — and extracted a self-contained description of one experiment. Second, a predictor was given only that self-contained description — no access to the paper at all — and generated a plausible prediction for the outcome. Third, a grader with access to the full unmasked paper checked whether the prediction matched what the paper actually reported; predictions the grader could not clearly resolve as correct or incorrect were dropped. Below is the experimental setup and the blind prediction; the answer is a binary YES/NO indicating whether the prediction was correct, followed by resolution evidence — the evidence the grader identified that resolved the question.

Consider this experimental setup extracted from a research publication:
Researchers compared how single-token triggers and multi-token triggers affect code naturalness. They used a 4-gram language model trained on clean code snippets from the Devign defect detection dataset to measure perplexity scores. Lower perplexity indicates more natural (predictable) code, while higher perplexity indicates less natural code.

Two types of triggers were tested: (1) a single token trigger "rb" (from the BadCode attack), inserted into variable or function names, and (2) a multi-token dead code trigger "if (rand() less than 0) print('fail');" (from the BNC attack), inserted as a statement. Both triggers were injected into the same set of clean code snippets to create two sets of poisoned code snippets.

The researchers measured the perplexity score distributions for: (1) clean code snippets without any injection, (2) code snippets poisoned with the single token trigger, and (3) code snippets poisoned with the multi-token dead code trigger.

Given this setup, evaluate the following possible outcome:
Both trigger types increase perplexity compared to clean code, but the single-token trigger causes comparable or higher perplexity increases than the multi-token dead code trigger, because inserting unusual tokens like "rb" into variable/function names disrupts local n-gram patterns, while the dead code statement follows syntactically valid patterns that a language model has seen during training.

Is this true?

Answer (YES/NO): NO